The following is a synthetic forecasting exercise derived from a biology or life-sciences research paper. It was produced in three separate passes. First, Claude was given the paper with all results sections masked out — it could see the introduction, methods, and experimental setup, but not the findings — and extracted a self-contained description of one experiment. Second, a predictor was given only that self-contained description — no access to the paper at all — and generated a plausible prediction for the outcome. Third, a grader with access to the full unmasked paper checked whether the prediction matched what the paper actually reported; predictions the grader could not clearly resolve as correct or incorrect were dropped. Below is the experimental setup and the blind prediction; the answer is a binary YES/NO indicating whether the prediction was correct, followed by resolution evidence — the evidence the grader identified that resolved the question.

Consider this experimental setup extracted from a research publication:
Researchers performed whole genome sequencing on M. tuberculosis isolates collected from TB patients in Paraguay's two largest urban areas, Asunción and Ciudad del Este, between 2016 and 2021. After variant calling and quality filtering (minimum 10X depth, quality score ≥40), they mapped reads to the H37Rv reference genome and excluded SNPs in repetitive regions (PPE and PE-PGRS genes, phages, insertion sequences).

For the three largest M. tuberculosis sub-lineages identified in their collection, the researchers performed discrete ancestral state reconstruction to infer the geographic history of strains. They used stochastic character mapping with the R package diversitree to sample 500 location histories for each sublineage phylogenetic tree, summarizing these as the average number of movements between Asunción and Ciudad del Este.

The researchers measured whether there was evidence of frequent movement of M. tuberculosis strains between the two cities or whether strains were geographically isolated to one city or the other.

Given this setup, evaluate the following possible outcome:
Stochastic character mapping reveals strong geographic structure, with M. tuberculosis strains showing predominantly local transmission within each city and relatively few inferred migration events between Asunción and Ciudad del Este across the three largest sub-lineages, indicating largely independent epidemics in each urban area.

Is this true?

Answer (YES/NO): NO